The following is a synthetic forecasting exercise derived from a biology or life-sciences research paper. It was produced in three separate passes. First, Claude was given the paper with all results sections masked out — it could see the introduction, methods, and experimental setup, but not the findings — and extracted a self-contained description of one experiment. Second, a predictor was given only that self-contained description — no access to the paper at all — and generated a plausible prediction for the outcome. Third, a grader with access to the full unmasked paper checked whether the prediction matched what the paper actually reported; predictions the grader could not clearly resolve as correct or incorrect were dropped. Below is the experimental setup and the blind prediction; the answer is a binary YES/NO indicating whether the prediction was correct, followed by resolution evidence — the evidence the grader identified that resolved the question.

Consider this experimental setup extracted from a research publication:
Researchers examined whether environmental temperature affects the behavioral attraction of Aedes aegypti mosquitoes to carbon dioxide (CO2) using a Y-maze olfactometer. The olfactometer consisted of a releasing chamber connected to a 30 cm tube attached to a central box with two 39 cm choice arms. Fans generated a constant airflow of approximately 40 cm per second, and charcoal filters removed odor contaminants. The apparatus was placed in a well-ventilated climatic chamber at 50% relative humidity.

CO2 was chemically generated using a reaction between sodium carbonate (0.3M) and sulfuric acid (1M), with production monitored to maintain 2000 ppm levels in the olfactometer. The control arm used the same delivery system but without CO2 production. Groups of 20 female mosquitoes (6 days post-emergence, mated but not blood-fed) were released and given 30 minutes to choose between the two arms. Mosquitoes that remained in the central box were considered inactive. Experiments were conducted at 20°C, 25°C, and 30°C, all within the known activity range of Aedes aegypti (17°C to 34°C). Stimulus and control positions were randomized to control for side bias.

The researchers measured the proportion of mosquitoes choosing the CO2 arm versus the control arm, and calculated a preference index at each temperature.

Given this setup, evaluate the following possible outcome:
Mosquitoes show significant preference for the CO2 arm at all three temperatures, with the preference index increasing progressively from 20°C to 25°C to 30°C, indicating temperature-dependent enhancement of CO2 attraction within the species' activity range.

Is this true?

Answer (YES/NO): NO